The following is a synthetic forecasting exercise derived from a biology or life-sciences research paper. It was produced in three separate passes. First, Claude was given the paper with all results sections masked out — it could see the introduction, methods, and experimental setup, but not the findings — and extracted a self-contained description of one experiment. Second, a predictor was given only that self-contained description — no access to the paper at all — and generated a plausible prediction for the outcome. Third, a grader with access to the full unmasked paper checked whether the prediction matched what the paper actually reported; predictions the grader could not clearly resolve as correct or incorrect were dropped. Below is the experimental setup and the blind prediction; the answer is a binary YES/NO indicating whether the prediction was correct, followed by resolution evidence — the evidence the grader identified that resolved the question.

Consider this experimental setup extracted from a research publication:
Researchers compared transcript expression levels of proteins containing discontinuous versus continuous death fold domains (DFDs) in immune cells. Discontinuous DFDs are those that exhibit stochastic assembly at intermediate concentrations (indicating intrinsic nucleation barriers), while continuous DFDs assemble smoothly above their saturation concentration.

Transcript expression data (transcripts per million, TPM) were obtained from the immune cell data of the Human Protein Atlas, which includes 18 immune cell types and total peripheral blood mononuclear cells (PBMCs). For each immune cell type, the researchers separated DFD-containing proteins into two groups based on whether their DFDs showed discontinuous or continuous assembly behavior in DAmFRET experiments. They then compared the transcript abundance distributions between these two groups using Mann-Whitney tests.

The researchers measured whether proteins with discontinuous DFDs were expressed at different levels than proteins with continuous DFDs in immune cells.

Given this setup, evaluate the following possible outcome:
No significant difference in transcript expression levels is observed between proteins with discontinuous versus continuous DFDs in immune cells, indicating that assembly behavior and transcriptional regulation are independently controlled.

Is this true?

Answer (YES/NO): NO